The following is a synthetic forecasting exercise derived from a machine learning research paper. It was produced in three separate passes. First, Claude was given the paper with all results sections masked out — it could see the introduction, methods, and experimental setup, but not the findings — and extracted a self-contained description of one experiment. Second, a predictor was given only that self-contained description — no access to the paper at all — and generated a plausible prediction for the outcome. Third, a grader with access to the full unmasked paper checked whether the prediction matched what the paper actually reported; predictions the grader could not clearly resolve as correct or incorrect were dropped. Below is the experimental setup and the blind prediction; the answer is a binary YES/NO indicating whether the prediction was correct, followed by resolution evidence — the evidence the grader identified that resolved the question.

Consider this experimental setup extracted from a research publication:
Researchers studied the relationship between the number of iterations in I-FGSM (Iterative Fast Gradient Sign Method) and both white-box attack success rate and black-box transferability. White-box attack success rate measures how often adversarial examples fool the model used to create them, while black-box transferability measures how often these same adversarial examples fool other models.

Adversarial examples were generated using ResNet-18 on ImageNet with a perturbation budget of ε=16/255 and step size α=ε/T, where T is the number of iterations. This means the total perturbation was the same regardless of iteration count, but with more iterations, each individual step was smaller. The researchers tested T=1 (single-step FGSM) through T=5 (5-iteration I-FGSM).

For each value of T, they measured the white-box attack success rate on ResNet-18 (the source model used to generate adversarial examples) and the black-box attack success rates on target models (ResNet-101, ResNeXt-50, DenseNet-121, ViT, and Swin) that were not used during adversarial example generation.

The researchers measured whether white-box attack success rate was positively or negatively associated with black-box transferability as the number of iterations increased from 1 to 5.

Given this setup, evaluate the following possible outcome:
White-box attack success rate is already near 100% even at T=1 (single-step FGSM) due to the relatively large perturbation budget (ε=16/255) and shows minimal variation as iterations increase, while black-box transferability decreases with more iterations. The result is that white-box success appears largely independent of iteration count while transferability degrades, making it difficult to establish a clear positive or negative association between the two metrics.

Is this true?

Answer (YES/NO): NO